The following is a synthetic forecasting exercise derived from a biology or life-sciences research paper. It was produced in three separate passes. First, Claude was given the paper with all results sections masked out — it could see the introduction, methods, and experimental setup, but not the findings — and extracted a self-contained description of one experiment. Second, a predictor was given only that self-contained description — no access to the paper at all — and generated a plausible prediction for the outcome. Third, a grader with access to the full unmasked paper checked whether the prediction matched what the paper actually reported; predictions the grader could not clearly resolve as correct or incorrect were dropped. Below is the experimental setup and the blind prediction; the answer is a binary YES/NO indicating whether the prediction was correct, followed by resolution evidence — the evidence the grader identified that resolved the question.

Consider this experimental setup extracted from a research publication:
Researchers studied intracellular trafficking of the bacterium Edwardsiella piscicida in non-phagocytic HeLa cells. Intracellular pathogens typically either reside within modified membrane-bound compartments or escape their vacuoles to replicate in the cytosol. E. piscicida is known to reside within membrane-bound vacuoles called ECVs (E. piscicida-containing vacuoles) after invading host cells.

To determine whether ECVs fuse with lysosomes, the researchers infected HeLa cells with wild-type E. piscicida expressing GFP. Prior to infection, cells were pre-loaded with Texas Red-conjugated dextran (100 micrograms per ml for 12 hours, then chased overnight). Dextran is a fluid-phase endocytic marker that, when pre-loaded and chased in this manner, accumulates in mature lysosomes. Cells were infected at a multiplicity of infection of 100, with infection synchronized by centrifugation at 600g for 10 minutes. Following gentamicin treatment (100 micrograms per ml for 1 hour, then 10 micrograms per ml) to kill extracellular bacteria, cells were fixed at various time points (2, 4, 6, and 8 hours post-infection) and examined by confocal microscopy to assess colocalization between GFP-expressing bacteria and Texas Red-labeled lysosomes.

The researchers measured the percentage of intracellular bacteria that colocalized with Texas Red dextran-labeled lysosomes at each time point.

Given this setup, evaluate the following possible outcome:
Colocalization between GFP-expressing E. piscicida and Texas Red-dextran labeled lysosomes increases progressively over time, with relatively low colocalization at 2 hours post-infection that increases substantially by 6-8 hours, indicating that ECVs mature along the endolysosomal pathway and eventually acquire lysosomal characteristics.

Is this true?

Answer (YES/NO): NO